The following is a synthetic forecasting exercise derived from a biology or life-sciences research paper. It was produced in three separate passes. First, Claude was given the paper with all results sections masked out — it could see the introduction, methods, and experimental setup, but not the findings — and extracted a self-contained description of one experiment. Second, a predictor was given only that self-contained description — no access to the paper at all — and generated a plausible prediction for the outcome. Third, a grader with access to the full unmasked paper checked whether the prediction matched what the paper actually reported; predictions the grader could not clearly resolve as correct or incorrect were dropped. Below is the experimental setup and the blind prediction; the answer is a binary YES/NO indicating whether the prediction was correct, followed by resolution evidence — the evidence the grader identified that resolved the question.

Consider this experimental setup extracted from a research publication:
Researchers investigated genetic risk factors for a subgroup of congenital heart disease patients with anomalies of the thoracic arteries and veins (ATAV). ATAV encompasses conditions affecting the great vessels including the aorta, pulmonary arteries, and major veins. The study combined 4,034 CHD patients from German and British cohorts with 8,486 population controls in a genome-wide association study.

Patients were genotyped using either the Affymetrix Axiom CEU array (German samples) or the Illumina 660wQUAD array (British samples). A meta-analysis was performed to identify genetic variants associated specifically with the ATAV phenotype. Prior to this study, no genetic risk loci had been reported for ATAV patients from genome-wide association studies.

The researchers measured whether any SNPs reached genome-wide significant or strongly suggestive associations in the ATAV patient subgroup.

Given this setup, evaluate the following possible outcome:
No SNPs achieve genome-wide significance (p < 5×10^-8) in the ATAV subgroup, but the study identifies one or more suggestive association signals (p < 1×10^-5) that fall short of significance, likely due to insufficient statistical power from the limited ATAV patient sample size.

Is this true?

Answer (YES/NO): YES